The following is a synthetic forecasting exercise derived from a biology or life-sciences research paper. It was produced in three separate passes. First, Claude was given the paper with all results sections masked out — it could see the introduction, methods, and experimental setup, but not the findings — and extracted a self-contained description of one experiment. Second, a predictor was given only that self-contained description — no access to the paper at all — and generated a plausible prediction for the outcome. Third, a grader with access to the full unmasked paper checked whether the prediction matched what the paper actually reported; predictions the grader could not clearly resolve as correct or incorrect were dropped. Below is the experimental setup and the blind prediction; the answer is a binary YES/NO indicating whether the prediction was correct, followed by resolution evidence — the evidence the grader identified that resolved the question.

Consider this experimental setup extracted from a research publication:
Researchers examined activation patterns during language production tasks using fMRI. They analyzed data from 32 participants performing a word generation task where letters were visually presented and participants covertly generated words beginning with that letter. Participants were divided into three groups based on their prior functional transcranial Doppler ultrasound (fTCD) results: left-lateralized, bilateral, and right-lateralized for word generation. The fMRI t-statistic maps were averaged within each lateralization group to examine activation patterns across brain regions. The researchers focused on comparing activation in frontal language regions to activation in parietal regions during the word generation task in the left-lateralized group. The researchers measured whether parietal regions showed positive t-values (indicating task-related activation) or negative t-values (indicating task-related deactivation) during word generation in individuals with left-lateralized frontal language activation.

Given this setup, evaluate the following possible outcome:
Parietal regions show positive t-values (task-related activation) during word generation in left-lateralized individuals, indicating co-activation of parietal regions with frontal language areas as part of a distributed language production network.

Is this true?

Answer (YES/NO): NO